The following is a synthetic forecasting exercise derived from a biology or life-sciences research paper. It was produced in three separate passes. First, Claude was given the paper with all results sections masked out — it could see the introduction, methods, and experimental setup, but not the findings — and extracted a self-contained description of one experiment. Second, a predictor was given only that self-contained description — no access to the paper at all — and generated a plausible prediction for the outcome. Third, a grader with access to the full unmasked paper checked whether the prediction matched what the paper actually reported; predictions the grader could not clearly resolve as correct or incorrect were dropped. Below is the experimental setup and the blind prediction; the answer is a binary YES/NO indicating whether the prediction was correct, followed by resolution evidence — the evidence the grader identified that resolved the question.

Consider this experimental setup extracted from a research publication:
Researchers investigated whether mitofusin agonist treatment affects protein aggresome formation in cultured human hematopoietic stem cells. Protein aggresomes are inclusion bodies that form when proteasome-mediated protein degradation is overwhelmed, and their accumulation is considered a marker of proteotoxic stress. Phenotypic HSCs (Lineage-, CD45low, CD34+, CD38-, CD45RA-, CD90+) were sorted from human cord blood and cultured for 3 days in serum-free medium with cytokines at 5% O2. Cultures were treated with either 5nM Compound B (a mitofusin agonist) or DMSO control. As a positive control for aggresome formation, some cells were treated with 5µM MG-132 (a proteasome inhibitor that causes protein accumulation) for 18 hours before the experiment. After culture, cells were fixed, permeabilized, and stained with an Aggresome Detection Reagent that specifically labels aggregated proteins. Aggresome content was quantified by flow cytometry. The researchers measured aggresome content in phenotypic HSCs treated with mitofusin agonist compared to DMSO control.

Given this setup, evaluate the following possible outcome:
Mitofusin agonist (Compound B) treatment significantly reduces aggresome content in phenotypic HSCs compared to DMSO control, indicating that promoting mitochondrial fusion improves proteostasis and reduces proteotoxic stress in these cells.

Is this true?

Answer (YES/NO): NO